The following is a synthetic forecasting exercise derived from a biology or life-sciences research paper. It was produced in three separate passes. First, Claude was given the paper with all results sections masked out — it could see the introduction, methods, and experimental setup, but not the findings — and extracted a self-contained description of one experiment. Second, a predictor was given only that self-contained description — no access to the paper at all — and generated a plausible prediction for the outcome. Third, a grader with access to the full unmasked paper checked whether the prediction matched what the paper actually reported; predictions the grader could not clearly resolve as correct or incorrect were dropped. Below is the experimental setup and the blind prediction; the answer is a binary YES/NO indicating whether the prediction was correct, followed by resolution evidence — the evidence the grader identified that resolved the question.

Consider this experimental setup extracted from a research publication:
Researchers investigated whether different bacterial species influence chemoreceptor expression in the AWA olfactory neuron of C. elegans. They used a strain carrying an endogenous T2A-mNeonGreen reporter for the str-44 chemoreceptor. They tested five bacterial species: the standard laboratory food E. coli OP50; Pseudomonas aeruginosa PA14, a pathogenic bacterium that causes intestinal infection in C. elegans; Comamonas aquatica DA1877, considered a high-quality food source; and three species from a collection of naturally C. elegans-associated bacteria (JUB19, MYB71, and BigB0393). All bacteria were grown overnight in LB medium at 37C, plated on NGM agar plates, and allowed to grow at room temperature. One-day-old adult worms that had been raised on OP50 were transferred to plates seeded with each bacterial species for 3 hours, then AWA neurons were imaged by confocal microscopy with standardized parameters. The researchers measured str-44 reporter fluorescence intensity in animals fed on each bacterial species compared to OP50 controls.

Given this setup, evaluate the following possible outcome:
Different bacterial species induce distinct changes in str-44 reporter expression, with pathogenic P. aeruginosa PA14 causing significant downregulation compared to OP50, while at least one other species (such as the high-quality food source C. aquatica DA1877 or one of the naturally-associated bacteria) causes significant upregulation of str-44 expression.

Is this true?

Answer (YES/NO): NO